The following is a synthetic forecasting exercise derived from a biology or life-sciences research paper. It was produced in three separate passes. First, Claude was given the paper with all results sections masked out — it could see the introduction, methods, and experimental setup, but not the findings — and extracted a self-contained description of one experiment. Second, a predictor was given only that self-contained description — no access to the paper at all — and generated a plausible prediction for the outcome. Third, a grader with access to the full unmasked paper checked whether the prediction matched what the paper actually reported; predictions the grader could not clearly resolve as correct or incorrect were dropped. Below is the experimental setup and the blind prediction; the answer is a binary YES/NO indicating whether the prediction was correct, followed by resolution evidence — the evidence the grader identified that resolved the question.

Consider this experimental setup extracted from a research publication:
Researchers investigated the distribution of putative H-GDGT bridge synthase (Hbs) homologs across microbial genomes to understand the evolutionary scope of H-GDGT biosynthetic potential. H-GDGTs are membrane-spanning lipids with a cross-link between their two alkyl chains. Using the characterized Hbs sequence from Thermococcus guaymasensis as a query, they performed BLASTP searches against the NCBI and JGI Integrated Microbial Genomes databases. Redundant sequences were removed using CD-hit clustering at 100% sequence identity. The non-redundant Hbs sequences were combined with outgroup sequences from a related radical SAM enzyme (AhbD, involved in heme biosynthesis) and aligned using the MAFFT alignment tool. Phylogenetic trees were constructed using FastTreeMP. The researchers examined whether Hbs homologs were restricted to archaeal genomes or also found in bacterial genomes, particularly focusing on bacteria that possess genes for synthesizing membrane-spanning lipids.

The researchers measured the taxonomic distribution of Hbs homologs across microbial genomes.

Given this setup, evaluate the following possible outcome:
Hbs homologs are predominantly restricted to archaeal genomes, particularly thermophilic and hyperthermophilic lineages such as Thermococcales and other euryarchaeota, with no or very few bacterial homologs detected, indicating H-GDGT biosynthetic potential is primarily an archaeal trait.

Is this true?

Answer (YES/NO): NO